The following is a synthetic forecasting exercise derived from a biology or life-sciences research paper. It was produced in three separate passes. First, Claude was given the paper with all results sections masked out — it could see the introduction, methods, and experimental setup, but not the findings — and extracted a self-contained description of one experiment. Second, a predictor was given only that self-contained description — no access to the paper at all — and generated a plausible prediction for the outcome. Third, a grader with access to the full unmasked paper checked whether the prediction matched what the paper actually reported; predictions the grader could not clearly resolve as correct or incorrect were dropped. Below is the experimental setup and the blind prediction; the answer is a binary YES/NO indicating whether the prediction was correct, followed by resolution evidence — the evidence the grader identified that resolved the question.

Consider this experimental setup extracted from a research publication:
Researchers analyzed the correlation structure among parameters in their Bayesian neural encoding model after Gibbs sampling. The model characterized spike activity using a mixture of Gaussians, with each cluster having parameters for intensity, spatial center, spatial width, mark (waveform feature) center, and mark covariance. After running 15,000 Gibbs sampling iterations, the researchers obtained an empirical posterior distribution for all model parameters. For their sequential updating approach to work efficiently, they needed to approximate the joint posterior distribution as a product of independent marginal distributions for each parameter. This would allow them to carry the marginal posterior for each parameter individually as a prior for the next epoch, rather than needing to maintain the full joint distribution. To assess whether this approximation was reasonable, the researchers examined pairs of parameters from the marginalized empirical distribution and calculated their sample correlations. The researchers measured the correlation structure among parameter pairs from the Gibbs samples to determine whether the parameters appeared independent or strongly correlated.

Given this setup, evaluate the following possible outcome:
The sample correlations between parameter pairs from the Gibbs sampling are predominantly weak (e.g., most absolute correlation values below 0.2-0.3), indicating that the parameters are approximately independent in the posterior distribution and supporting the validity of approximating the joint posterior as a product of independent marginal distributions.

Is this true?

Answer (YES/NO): YES